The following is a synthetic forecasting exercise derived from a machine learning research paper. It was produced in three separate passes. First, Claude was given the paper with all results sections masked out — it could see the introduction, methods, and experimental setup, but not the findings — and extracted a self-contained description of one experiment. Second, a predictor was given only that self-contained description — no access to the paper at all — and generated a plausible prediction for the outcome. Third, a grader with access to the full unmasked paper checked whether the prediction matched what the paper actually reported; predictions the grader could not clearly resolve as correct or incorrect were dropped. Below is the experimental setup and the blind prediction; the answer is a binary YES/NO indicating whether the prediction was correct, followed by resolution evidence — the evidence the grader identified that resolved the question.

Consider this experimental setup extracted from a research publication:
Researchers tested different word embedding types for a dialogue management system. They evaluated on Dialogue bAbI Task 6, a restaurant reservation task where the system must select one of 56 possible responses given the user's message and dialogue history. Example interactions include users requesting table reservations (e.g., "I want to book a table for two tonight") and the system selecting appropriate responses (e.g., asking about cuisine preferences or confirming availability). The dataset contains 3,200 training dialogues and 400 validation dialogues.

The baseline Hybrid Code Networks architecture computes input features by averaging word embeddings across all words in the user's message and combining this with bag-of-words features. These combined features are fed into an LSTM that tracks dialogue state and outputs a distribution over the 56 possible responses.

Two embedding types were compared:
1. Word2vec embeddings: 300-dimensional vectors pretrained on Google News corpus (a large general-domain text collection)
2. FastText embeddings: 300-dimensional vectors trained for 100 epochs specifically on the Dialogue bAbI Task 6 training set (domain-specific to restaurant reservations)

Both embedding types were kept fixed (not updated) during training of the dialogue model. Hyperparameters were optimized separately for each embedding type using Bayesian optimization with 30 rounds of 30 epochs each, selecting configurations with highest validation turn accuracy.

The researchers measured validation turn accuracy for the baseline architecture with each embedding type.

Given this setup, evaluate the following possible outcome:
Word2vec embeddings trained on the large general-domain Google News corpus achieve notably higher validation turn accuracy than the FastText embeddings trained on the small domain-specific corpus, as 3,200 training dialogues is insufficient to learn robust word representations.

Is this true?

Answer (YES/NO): YES